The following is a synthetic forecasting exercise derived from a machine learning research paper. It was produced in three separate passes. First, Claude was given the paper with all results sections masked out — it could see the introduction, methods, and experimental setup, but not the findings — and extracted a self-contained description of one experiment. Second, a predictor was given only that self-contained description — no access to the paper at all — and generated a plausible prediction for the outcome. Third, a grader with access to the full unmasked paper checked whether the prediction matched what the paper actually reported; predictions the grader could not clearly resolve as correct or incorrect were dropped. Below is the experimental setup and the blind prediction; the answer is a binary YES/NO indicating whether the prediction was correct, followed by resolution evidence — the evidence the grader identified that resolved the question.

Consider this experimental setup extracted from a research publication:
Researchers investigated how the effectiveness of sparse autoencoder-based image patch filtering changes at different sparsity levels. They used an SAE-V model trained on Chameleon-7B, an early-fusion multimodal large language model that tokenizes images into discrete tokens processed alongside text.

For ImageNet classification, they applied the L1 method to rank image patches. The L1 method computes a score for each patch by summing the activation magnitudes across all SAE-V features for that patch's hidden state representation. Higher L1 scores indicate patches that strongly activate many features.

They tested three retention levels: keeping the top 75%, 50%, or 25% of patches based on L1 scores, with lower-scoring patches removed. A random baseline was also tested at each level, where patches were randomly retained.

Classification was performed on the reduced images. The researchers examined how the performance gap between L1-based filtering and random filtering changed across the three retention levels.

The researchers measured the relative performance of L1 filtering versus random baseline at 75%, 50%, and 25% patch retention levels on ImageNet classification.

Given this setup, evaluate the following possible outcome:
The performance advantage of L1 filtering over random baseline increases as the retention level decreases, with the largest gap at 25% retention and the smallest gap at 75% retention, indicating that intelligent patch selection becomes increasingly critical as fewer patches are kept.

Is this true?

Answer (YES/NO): YES